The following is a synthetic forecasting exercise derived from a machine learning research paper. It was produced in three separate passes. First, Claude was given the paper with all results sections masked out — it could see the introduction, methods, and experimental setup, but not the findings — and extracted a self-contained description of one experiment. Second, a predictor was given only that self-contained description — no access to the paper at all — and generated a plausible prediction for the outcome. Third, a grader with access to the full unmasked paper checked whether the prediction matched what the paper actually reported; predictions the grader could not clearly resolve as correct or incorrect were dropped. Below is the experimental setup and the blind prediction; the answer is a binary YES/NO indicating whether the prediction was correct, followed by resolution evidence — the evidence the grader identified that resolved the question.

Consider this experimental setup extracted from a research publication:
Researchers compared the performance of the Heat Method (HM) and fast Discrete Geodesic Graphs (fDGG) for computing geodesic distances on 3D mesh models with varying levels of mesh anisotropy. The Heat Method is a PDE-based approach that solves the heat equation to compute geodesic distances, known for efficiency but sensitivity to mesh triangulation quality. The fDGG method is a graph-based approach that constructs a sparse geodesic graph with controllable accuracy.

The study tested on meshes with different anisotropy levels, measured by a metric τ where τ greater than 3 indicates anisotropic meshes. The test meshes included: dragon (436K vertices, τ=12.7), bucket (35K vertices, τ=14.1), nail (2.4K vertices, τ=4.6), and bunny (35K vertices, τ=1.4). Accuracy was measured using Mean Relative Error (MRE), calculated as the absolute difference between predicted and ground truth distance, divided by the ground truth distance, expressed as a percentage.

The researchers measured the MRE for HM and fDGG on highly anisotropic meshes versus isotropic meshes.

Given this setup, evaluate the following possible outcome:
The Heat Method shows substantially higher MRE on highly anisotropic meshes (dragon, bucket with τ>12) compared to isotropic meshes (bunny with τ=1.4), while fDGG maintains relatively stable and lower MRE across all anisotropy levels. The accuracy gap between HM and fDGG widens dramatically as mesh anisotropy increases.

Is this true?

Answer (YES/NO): YES